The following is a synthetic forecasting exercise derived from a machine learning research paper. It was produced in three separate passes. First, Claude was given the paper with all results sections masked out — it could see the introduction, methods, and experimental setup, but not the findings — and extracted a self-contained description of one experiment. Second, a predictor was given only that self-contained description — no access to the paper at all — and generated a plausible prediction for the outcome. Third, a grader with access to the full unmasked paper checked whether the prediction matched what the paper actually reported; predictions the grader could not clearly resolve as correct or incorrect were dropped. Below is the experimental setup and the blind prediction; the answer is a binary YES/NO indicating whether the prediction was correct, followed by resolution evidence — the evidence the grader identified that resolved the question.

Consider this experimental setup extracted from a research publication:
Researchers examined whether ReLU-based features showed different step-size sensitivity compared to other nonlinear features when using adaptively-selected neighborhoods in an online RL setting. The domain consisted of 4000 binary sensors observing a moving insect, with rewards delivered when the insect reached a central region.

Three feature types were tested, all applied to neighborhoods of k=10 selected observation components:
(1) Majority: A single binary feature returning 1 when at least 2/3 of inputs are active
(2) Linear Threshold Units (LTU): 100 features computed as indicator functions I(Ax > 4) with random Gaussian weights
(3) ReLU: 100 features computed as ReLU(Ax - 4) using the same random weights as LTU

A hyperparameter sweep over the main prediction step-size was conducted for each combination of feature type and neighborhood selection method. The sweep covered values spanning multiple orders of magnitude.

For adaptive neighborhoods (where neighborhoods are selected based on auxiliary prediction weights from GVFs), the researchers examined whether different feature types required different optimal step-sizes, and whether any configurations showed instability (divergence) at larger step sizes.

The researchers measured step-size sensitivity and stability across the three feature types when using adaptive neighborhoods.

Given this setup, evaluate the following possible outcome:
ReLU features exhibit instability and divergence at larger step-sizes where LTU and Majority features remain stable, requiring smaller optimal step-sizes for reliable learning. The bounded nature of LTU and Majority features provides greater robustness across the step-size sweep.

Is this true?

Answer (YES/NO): YES